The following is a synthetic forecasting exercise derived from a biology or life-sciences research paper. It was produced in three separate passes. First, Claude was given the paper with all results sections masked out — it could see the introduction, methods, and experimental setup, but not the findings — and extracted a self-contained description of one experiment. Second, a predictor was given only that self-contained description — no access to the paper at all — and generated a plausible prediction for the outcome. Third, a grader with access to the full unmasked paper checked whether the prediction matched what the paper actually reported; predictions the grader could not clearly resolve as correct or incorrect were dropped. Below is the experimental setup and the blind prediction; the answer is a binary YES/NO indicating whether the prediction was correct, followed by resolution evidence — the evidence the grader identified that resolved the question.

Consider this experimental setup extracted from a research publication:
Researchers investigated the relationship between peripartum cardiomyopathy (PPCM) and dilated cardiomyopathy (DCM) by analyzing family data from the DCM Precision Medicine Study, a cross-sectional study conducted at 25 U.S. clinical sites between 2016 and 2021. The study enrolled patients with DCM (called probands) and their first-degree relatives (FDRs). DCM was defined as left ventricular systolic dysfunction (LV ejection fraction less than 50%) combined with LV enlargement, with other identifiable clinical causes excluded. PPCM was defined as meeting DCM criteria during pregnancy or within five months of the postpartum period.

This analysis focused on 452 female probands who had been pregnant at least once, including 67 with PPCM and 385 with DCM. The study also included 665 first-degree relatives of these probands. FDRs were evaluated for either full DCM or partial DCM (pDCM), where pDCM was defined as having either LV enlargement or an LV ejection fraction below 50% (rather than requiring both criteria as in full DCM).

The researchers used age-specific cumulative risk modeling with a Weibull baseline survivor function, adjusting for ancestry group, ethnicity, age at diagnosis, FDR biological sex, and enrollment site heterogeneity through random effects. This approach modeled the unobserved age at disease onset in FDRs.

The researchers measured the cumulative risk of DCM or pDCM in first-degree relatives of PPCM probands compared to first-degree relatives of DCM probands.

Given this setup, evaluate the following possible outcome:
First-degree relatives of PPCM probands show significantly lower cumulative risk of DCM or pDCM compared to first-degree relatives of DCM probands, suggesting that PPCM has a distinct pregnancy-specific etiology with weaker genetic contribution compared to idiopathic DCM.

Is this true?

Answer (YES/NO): NO